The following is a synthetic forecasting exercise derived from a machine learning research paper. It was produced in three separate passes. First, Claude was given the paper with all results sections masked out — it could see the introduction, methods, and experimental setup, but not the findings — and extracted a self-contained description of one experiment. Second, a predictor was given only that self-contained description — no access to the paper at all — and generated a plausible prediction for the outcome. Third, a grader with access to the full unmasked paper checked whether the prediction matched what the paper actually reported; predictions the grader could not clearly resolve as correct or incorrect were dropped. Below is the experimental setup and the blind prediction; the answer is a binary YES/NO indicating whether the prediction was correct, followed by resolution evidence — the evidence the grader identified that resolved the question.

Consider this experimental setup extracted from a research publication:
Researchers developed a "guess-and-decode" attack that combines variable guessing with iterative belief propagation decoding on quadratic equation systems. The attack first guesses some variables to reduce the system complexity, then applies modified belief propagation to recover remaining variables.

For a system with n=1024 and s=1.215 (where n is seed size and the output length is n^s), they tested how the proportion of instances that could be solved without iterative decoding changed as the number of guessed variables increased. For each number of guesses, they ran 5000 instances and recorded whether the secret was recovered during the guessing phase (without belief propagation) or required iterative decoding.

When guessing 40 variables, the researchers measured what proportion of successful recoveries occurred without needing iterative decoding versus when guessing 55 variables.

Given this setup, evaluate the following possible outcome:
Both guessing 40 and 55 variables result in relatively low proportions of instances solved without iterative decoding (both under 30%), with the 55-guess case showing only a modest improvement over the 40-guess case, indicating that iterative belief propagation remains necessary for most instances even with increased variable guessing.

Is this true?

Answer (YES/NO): NO